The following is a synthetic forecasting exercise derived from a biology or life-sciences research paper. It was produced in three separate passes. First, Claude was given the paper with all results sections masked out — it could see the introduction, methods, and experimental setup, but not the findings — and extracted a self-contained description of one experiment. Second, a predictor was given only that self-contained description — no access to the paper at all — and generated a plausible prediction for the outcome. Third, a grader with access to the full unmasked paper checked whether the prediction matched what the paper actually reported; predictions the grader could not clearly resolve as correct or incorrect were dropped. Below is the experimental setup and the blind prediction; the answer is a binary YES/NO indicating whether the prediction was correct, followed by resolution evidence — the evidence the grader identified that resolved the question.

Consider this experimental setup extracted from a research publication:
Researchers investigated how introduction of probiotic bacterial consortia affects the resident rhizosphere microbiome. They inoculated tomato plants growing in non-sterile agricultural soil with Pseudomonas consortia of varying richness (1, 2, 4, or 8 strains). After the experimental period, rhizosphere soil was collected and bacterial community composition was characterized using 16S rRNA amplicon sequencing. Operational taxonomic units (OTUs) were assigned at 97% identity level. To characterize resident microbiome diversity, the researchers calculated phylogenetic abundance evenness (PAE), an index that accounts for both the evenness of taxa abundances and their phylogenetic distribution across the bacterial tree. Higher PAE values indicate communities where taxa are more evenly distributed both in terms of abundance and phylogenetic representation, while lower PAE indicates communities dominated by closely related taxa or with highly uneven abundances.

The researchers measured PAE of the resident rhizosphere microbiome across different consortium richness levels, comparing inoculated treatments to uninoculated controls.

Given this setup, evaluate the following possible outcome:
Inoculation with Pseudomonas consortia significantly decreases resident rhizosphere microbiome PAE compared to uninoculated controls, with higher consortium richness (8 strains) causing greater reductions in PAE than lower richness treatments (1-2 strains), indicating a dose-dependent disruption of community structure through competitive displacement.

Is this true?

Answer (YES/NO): NO